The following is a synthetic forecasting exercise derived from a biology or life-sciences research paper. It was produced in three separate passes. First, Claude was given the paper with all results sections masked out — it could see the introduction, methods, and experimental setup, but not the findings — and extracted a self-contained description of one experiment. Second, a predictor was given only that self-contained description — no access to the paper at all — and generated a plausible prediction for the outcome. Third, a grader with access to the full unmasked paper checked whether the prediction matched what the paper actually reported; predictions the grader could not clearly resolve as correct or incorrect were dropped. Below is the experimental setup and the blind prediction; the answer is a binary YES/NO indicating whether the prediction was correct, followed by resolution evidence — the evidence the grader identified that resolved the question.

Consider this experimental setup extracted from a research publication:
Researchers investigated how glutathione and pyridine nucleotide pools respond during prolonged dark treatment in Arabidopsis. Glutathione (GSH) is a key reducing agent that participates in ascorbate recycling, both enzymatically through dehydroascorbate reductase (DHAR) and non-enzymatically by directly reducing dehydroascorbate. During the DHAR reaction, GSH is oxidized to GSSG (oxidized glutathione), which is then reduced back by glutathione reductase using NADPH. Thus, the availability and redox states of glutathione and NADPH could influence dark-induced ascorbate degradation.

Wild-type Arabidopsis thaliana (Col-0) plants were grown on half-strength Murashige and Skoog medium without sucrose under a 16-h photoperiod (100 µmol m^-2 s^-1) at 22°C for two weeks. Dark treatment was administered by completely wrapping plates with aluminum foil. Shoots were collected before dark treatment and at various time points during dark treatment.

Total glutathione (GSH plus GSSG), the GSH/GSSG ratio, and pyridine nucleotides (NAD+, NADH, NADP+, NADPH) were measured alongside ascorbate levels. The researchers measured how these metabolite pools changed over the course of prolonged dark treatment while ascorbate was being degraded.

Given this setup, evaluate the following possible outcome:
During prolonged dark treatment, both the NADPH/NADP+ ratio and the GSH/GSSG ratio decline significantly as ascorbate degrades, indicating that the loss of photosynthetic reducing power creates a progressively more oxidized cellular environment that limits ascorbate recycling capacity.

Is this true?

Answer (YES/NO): NO